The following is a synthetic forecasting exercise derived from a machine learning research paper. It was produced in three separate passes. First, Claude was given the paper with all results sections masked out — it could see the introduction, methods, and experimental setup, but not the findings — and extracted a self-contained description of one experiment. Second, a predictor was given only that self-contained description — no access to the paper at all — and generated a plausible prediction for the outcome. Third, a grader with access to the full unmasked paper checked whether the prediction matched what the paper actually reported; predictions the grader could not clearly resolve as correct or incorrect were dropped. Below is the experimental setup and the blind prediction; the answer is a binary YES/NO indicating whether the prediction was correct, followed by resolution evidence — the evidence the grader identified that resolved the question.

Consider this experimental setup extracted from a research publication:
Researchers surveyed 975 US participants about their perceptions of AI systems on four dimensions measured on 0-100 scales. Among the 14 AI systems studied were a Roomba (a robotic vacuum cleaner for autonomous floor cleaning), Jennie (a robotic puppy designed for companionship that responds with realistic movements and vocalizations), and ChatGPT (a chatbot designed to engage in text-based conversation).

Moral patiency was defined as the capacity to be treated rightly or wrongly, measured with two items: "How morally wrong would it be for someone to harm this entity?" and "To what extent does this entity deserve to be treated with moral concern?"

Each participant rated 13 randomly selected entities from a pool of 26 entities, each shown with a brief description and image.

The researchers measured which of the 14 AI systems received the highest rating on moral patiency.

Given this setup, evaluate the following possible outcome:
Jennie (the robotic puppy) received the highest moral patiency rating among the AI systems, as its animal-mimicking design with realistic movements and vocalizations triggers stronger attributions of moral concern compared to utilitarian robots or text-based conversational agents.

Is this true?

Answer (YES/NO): YES